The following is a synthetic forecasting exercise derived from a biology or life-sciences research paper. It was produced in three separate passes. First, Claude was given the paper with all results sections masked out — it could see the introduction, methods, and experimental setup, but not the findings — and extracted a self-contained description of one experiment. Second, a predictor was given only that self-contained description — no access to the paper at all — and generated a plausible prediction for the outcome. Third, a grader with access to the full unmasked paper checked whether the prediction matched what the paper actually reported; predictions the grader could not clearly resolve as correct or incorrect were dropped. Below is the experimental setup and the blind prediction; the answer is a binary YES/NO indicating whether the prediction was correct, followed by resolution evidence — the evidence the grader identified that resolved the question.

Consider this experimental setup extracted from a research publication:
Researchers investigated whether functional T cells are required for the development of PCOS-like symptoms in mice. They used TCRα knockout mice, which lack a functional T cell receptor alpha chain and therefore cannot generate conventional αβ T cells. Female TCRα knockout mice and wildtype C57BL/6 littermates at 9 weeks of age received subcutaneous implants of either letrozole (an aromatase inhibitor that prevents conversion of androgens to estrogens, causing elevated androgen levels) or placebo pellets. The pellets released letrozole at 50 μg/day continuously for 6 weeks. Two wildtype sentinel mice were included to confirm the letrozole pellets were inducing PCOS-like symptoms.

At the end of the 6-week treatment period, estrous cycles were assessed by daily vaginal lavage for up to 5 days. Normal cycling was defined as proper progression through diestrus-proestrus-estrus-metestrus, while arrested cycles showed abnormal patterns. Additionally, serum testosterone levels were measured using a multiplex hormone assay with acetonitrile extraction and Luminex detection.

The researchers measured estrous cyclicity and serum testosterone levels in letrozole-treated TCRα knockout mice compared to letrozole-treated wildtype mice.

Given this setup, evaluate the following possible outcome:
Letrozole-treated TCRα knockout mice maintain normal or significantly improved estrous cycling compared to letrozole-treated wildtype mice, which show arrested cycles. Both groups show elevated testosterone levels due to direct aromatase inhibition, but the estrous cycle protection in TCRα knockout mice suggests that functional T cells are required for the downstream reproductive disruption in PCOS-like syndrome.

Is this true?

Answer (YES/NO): YES